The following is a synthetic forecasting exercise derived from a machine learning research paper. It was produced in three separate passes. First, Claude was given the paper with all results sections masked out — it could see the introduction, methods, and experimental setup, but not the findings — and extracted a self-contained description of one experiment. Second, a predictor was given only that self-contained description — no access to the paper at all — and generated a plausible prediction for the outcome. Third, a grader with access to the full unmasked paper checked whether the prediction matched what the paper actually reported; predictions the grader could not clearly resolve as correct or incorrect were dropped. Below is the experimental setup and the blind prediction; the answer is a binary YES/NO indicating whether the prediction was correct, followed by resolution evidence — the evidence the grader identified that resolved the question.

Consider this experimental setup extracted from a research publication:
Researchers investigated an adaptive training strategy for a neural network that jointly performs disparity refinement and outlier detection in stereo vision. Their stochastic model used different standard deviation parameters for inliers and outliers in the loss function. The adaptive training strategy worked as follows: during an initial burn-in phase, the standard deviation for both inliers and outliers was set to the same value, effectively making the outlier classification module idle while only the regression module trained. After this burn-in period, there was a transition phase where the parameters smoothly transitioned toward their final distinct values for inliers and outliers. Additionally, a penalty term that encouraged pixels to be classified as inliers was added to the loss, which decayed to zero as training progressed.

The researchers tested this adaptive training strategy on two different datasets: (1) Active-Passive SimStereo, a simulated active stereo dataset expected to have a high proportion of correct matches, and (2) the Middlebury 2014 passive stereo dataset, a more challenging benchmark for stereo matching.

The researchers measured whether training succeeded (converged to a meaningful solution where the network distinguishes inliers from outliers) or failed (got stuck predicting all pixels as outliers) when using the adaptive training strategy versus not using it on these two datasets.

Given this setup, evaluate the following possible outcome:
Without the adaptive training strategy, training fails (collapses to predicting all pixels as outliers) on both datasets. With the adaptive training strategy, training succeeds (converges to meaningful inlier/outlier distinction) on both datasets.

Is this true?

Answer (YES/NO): NO